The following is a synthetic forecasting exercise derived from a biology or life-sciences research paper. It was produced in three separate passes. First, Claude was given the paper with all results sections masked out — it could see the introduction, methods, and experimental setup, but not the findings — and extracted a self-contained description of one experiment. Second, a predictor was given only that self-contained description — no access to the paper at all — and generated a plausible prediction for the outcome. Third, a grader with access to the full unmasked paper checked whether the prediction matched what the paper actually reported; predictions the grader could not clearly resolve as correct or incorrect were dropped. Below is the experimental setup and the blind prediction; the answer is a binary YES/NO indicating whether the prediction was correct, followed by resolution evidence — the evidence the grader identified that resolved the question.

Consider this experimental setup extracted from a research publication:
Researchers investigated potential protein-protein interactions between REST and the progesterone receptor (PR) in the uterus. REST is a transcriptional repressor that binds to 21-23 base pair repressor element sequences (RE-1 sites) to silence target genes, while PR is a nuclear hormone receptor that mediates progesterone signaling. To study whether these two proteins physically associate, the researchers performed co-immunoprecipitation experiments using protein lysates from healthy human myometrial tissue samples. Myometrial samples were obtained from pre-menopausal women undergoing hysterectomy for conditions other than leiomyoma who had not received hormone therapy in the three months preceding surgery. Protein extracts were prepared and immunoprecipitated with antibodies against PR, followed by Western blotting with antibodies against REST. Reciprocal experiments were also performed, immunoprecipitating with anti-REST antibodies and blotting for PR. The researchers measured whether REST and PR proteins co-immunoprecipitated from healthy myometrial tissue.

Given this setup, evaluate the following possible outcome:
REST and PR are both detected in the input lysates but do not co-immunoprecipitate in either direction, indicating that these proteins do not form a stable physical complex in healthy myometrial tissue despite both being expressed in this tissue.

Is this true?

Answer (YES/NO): NO